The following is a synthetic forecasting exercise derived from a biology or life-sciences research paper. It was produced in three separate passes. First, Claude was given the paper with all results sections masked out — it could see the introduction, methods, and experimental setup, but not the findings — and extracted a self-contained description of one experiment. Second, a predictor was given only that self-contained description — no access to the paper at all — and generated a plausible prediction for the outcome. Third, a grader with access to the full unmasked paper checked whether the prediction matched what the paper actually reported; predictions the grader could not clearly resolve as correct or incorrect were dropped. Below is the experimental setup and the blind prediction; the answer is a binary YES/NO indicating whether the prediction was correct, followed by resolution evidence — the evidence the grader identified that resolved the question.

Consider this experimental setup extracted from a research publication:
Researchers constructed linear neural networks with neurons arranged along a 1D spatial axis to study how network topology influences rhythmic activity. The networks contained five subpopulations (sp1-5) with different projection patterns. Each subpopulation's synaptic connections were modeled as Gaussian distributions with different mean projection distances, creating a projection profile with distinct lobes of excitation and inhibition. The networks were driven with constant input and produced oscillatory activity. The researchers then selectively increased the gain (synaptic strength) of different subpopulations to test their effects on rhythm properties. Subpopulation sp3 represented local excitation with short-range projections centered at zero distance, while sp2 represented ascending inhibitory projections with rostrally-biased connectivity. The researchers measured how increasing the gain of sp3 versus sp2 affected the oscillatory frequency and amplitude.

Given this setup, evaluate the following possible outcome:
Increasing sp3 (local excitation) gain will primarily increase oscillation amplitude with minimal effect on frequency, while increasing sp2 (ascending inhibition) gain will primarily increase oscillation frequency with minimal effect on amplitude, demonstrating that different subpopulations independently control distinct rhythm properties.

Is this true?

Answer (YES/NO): YES